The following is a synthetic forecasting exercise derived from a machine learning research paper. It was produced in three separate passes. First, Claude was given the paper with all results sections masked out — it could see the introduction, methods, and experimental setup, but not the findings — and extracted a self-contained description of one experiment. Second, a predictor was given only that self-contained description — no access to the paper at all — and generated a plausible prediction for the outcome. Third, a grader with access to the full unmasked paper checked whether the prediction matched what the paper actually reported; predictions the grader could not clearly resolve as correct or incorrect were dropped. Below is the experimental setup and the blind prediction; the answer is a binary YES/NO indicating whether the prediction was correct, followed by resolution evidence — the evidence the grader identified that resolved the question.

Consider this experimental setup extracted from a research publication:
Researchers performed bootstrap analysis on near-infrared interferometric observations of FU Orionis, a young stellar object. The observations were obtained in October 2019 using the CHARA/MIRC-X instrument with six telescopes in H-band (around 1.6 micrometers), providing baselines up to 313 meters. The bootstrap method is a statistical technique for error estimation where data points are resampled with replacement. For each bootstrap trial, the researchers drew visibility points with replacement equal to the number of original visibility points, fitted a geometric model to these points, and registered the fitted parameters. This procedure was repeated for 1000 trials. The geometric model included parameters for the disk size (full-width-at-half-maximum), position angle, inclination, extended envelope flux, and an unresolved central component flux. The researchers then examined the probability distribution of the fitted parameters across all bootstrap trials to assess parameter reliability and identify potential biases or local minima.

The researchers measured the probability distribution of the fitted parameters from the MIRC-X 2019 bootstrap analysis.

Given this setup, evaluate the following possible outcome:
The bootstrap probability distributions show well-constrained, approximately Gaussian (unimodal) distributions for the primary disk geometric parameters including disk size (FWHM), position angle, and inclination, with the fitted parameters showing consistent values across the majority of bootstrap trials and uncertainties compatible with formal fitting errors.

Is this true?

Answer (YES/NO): NO